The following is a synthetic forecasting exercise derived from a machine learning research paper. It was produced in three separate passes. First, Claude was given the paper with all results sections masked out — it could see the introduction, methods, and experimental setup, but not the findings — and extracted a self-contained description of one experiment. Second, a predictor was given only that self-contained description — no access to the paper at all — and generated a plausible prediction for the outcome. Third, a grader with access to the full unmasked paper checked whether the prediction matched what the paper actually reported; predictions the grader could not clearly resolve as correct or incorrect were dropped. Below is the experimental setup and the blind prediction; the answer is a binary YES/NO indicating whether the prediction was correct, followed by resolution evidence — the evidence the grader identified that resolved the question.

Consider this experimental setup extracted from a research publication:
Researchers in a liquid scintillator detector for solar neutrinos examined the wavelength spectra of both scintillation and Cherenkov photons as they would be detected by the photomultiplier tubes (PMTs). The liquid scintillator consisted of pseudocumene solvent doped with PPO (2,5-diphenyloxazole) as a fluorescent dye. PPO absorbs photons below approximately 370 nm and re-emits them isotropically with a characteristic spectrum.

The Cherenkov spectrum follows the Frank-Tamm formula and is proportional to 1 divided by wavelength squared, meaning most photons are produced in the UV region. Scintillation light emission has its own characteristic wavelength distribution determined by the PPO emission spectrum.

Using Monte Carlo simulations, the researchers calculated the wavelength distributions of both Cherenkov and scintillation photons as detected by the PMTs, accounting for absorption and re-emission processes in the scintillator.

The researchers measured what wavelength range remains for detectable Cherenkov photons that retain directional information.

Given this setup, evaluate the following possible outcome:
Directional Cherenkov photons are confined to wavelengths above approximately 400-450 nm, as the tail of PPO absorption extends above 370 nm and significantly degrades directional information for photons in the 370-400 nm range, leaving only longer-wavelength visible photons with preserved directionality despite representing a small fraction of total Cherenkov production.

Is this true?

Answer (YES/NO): NO